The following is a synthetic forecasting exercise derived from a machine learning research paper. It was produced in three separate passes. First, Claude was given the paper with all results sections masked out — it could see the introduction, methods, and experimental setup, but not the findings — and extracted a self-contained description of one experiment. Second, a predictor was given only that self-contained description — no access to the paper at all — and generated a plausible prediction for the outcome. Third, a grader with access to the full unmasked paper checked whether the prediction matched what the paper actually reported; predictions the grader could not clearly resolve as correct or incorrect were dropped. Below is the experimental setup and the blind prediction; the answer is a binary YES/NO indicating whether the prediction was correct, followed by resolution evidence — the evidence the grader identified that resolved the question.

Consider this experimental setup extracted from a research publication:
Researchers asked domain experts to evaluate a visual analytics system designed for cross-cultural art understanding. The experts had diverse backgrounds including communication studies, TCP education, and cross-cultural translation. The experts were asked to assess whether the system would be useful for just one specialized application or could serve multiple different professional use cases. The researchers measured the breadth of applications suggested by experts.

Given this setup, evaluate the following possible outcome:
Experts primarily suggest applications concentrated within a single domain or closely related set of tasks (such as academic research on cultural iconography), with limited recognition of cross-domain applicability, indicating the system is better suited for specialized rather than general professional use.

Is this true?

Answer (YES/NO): NO